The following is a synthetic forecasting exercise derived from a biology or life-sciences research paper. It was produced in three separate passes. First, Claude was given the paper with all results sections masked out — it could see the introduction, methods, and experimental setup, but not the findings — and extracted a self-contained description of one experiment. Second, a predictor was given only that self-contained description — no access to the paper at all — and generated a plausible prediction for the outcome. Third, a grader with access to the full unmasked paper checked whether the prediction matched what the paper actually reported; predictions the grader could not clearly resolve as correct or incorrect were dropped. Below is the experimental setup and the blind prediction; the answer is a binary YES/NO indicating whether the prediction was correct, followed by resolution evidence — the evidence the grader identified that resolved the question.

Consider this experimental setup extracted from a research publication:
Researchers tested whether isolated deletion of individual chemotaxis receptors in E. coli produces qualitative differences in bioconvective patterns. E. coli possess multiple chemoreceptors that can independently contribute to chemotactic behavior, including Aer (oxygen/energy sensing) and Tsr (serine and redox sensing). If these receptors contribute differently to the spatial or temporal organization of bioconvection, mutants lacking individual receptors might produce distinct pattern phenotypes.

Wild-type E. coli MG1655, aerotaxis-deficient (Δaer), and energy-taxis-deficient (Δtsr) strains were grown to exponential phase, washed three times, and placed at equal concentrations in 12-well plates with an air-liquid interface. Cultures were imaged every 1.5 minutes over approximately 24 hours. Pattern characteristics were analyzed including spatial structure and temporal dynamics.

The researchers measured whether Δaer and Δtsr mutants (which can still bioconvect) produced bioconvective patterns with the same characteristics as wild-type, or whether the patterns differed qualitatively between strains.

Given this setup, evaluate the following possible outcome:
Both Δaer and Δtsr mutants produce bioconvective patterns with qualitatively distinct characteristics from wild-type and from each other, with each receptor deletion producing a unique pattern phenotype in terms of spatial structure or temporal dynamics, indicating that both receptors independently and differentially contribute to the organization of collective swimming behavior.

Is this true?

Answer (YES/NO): NO